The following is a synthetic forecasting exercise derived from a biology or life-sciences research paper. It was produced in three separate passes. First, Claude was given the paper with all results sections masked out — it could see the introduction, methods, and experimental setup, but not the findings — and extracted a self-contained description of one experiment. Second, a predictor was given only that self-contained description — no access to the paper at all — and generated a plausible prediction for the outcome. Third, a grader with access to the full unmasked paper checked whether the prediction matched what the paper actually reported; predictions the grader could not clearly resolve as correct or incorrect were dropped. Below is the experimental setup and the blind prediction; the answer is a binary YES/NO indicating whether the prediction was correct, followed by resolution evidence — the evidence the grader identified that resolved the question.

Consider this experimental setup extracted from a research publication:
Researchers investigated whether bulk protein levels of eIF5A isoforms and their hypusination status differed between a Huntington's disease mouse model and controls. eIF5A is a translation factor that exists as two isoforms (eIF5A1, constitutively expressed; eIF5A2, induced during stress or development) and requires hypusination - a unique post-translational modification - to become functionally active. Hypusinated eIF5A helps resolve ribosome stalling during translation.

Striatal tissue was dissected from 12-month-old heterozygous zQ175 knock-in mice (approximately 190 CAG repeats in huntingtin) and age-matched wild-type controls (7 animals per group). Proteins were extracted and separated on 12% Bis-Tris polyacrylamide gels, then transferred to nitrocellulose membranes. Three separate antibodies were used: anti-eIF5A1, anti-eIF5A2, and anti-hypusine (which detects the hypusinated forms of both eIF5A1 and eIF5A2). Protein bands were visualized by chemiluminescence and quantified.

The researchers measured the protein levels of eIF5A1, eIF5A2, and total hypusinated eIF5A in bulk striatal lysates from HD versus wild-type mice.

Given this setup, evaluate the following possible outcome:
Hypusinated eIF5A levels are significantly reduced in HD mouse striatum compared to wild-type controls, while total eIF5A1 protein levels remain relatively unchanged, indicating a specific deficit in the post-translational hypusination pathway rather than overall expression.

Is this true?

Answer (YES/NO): NO